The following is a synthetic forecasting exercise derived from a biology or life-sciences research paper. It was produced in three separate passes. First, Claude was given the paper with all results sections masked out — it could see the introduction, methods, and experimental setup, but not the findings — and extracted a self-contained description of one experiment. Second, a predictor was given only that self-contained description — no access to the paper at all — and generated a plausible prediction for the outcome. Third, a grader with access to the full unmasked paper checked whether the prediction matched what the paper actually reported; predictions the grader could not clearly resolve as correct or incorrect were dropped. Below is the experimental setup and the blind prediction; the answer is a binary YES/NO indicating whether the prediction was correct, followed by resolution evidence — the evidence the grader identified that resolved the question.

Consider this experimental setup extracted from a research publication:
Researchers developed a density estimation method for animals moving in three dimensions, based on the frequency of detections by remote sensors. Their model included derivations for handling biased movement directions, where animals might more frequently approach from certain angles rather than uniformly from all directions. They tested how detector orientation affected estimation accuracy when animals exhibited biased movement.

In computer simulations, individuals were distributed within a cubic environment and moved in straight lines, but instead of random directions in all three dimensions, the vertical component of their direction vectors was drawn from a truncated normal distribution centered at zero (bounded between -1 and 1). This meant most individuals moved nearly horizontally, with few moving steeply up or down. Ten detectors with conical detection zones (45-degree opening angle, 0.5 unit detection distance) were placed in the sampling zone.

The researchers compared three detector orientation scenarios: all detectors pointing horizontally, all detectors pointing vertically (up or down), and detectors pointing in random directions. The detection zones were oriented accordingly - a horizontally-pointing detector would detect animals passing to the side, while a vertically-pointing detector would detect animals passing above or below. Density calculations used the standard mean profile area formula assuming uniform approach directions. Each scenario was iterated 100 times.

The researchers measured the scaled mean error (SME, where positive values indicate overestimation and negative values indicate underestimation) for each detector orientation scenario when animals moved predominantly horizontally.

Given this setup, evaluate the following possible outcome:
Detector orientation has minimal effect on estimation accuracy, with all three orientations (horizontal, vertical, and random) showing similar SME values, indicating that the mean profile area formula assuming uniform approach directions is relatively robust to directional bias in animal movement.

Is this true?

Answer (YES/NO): NO